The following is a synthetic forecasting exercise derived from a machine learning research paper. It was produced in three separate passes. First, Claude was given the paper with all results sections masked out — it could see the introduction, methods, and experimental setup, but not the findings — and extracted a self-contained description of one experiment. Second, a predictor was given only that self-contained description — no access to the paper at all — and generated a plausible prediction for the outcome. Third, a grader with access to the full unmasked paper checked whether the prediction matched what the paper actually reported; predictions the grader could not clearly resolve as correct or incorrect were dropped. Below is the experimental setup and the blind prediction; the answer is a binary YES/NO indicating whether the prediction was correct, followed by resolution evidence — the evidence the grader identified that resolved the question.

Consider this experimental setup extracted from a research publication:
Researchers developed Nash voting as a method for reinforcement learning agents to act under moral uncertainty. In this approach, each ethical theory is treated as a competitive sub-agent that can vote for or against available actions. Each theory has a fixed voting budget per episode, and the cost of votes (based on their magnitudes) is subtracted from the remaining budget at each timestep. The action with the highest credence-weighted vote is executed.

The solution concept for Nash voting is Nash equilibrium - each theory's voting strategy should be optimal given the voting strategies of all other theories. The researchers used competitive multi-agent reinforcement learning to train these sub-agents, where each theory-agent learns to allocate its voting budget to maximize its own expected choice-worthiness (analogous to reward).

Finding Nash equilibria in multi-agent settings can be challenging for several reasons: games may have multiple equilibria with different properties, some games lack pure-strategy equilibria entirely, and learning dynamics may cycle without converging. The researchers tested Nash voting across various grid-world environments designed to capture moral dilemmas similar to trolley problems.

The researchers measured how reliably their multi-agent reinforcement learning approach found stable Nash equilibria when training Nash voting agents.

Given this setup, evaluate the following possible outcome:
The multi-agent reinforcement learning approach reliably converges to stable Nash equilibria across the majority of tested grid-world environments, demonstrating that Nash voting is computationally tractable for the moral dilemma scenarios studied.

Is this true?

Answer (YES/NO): NO